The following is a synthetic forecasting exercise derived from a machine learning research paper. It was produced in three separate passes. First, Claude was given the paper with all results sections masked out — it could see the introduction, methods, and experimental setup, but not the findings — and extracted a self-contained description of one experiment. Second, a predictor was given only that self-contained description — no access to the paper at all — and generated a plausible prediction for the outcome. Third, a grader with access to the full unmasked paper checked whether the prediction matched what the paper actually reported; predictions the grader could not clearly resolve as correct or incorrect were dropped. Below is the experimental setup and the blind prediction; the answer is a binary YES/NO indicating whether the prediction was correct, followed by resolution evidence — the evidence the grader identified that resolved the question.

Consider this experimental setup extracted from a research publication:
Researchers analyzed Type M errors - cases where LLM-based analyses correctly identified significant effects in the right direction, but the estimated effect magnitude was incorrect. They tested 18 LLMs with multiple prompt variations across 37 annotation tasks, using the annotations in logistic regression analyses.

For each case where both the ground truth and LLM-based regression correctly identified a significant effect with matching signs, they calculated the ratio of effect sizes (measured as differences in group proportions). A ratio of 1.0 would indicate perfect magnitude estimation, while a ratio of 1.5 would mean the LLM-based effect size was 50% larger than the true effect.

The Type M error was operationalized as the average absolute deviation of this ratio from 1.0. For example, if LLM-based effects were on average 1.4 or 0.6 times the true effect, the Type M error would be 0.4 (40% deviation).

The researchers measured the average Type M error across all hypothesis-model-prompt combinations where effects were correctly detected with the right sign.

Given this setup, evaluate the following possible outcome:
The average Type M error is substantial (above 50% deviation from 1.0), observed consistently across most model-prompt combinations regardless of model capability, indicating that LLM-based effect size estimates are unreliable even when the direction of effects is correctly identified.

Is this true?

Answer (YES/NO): NO